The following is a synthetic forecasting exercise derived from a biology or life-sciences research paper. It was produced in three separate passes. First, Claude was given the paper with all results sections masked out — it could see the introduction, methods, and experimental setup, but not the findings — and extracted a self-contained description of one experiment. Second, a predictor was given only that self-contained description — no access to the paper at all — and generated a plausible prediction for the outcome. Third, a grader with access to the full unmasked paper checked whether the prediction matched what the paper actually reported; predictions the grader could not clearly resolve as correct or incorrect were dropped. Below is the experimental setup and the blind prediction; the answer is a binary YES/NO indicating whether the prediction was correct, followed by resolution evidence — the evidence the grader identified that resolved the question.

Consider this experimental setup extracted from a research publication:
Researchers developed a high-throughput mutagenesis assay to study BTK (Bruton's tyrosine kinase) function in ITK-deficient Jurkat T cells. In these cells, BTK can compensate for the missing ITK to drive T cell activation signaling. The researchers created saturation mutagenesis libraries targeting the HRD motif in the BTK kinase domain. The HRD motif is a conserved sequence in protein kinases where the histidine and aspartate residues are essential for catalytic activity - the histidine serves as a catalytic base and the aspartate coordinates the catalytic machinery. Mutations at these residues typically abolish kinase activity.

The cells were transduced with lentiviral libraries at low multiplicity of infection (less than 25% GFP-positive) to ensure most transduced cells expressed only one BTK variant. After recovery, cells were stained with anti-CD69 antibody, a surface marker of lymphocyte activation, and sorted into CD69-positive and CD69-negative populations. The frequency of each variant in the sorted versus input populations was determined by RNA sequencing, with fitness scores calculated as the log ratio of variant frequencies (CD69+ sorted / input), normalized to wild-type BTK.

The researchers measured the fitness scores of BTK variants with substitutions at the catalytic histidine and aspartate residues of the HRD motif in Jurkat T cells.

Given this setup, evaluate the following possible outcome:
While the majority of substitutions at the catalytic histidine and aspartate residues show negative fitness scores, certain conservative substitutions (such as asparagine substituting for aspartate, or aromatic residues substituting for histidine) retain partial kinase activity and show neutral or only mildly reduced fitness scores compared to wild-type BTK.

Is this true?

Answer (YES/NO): NO